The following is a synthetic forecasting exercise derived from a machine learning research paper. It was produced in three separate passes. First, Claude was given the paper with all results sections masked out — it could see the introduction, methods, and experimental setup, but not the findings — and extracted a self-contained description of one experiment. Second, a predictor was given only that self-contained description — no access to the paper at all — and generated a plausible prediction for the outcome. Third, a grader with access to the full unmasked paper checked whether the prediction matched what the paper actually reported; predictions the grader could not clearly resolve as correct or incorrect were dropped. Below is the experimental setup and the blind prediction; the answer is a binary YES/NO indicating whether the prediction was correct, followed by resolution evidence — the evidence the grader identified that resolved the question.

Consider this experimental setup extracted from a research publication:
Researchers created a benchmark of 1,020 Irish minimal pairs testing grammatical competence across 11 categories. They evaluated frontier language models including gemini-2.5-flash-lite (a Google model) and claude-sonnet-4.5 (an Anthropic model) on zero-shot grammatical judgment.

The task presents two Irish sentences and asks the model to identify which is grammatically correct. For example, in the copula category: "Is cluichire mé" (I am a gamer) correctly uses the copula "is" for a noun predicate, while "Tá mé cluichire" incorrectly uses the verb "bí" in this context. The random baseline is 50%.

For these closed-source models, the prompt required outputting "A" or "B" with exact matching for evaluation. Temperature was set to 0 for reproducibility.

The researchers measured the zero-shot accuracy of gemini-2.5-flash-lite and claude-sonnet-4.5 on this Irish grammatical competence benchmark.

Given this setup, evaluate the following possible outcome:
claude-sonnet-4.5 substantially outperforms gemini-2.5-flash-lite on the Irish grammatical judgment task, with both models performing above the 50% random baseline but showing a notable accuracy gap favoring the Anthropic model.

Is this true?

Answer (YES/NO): NO